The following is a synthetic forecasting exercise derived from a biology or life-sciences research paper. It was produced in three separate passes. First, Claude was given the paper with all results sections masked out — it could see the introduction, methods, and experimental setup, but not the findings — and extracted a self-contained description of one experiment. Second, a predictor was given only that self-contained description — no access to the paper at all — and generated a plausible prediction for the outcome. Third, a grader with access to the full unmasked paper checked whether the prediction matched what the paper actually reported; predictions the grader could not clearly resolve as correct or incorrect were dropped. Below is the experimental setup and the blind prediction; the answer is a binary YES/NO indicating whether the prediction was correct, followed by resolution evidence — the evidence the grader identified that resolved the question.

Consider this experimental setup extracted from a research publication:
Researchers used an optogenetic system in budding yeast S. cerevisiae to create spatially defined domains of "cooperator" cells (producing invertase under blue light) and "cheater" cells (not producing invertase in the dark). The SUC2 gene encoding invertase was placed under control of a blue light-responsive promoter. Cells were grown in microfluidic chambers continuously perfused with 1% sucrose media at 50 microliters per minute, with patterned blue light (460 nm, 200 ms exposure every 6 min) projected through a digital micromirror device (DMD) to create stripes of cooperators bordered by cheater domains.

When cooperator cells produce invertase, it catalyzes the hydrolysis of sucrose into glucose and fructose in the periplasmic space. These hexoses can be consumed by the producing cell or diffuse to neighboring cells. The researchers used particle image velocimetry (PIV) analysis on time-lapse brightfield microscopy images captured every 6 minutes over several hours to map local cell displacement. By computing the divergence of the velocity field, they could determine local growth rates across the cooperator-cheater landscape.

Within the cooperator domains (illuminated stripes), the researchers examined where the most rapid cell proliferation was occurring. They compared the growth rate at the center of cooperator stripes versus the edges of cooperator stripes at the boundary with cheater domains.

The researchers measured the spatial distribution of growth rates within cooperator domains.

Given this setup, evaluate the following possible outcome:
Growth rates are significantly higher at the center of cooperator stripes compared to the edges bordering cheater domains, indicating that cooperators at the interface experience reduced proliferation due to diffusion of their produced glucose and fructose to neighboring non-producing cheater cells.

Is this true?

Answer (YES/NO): NO